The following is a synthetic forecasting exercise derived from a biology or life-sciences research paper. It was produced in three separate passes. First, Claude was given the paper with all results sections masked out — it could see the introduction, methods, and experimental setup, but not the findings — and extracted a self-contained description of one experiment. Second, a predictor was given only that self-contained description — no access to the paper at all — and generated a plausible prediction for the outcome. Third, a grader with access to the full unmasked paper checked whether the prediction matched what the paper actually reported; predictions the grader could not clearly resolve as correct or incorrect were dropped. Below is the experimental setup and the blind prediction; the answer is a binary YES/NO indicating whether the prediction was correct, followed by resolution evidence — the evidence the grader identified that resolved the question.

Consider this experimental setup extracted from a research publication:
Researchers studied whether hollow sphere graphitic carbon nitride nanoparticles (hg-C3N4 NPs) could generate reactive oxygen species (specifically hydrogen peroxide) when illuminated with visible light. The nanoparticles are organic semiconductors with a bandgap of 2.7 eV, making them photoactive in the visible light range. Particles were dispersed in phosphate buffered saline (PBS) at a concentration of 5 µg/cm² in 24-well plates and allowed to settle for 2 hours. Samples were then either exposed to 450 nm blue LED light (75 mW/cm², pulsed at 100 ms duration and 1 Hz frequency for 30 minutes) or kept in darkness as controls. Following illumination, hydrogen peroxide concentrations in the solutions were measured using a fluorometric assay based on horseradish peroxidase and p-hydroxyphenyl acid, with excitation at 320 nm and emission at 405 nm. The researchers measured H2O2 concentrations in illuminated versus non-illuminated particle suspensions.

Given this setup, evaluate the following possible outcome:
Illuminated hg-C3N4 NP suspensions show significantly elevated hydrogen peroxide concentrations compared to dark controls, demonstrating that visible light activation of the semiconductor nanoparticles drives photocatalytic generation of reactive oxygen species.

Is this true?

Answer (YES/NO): YES